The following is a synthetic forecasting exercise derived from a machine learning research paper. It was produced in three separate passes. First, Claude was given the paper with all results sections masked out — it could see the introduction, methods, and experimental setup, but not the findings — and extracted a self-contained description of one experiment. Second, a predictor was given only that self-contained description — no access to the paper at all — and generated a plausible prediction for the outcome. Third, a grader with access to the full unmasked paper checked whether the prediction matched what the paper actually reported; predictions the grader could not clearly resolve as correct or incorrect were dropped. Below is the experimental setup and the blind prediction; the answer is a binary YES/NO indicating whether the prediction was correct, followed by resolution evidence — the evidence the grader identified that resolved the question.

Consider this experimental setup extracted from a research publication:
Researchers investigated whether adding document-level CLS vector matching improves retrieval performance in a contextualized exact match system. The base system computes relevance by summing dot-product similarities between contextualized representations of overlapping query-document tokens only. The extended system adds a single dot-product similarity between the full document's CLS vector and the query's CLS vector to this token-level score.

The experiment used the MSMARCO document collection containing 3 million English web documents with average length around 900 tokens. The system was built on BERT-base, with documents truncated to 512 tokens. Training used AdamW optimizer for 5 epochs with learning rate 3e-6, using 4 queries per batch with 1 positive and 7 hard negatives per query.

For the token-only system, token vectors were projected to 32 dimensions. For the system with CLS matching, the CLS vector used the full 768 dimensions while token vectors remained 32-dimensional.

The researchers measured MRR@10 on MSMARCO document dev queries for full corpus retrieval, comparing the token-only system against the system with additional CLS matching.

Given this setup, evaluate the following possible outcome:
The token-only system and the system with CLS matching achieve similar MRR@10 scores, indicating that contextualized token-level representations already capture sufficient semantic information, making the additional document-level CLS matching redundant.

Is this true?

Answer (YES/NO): NO